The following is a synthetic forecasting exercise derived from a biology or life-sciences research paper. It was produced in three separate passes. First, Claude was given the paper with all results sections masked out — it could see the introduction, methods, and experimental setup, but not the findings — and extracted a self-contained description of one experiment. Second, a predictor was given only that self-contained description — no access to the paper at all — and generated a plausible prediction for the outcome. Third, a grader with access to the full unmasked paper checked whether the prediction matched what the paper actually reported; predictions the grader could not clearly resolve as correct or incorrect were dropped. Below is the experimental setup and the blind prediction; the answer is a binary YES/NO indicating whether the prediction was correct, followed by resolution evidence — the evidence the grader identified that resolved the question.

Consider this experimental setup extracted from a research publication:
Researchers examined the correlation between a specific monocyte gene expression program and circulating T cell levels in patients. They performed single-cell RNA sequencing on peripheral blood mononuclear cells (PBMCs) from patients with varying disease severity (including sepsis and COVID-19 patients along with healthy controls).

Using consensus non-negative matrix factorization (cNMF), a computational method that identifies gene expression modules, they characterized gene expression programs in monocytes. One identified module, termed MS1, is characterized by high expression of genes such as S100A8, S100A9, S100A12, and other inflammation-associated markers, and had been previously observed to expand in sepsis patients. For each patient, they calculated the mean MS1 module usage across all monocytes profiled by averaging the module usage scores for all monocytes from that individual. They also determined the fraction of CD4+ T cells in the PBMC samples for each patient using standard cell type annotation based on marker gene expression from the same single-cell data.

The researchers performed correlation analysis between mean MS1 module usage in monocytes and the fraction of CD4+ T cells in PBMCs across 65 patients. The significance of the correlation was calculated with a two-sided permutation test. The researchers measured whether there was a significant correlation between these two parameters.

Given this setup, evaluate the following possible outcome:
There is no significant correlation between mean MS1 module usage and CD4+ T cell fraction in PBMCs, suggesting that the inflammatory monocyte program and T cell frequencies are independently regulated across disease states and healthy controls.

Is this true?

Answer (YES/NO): NO